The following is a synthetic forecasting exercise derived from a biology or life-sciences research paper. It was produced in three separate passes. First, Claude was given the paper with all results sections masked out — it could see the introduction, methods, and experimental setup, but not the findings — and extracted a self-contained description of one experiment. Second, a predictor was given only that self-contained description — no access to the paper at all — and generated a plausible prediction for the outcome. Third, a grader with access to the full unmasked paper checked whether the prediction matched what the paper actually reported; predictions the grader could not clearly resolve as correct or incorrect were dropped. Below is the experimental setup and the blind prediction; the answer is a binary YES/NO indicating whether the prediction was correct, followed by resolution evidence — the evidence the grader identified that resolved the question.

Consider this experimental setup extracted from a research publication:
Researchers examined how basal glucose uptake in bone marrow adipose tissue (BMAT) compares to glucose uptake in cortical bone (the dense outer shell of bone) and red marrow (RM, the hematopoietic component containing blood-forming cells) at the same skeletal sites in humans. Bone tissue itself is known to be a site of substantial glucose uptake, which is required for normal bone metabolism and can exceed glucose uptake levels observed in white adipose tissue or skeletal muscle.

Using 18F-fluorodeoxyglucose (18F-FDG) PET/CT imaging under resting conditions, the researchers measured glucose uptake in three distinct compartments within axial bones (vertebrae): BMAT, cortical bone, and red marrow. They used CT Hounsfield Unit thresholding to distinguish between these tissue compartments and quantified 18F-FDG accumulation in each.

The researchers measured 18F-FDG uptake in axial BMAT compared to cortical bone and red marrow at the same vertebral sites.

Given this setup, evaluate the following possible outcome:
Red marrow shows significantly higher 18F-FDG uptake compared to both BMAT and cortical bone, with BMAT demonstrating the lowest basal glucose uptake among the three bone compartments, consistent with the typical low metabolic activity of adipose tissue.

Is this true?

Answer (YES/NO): NO